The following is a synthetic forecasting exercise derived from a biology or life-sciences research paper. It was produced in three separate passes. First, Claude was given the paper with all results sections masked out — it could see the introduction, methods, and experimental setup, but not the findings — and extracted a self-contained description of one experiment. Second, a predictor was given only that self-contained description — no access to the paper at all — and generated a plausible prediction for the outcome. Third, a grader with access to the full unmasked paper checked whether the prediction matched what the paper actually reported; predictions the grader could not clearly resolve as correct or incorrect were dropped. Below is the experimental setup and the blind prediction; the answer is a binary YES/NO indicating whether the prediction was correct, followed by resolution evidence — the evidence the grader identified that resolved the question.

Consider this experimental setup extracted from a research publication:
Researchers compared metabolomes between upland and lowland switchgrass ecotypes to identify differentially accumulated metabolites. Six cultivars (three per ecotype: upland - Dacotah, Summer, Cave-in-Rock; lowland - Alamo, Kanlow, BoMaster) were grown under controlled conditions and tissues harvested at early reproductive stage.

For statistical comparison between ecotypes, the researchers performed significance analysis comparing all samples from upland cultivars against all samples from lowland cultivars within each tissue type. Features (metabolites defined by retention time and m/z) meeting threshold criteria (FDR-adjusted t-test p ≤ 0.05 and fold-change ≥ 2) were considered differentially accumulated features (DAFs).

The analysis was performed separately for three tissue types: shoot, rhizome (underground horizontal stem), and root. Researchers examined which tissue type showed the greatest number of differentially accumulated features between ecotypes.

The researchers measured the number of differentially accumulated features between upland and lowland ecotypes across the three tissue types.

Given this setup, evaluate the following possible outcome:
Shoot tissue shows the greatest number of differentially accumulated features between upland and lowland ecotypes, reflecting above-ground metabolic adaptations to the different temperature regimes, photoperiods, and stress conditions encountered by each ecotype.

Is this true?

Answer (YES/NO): NO